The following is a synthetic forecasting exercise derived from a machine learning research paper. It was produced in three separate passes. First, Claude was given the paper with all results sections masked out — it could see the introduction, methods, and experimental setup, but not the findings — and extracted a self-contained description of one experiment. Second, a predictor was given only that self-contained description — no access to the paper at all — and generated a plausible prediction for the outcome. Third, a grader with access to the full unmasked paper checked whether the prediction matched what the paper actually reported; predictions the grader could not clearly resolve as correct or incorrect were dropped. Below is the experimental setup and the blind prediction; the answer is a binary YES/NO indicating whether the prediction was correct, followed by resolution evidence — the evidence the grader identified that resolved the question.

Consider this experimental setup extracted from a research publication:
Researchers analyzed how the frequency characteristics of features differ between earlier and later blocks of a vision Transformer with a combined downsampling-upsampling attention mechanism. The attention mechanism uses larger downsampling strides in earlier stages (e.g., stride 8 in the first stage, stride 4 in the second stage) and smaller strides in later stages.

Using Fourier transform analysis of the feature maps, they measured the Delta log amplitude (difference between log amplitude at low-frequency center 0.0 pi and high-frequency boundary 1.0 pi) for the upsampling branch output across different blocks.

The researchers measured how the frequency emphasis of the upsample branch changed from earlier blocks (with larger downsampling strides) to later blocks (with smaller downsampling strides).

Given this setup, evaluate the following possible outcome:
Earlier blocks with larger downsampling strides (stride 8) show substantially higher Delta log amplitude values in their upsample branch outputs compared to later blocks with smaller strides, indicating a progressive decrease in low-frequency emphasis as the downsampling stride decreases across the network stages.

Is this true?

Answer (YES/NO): NO